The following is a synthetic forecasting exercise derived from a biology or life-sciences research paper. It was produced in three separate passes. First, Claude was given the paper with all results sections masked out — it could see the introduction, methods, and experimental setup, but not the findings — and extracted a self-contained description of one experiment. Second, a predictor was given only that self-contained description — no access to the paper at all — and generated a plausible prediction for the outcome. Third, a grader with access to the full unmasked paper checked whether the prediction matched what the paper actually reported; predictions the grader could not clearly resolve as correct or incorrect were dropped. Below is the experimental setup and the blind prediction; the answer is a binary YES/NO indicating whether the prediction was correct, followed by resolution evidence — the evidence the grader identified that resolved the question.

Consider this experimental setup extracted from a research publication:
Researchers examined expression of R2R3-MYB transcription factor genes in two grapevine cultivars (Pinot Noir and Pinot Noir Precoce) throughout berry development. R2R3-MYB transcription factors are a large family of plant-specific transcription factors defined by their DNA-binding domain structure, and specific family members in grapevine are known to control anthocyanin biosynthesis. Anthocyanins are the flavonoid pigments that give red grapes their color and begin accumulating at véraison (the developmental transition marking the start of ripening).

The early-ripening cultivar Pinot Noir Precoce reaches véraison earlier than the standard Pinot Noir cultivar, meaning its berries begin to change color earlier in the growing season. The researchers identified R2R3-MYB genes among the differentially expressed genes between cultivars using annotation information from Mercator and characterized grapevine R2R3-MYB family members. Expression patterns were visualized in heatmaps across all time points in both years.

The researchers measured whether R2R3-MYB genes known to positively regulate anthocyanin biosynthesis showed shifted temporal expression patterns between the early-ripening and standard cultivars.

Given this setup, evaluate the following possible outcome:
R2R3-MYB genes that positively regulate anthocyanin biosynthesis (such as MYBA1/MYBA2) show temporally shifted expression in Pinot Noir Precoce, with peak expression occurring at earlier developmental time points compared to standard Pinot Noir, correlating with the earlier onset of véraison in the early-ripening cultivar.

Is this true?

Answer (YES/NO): YES